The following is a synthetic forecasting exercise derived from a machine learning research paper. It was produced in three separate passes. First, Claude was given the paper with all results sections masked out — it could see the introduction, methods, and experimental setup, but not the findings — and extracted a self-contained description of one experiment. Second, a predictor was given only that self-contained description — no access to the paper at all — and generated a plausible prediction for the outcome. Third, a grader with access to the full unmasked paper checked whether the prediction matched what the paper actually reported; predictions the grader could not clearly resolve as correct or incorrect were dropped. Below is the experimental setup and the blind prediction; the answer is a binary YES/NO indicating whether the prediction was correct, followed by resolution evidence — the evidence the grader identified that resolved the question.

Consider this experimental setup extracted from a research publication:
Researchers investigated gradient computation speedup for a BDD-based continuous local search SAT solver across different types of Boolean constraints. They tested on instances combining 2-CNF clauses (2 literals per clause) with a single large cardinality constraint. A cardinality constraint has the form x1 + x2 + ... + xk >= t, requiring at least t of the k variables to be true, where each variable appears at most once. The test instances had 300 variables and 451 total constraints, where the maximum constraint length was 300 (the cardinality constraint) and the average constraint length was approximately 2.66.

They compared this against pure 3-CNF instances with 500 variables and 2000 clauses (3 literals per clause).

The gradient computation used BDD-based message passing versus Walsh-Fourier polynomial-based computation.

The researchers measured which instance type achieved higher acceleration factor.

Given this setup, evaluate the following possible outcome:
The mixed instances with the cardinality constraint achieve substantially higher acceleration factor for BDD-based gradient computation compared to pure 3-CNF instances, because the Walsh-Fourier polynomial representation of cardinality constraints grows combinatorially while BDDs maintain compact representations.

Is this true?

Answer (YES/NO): NO